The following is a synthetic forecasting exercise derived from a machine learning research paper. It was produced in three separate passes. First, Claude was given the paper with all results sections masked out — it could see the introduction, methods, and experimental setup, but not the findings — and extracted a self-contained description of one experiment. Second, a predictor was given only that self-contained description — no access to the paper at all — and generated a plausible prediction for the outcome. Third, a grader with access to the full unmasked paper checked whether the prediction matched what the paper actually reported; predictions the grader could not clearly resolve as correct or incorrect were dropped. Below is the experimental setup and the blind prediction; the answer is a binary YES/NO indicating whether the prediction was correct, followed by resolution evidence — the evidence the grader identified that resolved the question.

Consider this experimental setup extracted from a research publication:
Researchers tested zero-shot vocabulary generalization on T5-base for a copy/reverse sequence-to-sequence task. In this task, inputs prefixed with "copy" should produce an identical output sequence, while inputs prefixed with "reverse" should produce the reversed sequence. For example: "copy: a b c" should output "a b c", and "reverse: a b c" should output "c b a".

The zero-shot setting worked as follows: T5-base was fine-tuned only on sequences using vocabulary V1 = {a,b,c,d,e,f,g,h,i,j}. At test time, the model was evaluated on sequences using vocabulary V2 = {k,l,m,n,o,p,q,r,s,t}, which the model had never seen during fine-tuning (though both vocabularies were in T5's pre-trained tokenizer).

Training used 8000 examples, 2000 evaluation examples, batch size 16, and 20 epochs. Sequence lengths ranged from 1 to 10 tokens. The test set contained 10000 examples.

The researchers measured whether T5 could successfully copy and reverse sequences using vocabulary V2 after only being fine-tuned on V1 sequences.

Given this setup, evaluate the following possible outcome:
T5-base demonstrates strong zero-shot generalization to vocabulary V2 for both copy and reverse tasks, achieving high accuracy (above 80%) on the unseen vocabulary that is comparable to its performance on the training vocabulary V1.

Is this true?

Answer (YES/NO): YES